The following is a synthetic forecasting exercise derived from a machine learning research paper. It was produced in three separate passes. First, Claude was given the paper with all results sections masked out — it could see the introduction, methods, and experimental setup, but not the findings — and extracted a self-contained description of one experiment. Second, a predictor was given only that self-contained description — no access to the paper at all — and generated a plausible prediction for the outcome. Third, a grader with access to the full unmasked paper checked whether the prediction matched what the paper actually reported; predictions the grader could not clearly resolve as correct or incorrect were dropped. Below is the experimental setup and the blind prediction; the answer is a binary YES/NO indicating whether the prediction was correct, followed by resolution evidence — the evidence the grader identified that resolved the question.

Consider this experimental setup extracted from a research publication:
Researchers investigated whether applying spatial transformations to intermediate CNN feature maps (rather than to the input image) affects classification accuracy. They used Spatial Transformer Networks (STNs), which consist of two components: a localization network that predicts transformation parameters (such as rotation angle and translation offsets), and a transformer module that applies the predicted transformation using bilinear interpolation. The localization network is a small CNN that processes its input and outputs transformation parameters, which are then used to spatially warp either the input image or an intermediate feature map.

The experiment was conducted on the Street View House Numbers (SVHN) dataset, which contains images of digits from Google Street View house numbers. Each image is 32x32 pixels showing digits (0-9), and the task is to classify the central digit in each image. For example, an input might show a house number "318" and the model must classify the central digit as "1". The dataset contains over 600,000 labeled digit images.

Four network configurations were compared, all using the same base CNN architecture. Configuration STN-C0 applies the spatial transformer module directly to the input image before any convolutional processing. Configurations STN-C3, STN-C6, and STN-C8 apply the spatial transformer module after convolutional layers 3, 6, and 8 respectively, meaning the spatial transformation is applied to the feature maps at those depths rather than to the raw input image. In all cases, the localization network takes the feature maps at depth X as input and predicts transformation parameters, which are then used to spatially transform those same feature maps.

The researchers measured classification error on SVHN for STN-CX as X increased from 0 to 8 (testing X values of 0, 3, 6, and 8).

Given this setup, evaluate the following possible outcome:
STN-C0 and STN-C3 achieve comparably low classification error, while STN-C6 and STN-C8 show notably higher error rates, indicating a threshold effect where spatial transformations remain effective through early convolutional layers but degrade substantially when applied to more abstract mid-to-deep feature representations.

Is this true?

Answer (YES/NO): YES